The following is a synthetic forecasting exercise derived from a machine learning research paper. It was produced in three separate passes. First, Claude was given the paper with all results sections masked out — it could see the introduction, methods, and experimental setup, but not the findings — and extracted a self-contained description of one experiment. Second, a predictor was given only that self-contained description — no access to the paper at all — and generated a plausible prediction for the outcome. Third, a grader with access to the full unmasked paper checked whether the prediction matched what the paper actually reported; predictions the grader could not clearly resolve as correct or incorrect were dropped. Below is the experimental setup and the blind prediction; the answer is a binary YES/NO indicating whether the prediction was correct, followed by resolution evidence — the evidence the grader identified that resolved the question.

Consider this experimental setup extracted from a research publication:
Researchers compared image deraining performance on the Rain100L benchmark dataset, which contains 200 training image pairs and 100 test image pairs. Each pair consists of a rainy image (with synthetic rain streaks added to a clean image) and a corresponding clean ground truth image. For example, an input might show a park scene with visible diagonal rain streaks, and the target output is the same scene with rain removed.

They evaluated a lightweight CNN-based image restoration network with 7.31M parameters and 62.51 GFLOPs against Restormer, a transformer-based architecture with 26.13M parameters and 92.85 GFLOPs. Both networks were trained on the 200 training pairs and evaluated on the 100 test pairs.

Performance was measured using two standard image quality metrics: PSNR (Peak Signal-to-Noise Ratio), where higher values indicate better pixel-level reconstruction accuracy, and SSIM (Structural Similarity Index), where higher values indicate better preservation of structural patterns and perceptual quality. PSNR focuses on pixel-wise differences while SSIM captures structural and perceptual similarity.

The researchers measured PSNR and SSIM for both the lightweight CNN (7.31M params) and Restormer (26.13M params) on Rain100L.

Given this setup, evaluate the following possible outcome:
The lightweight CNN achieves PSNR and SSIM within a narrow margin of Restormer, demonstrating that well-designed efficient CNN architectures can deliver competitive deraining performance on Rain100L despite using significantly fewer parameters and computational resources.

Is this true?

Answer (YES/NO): YES